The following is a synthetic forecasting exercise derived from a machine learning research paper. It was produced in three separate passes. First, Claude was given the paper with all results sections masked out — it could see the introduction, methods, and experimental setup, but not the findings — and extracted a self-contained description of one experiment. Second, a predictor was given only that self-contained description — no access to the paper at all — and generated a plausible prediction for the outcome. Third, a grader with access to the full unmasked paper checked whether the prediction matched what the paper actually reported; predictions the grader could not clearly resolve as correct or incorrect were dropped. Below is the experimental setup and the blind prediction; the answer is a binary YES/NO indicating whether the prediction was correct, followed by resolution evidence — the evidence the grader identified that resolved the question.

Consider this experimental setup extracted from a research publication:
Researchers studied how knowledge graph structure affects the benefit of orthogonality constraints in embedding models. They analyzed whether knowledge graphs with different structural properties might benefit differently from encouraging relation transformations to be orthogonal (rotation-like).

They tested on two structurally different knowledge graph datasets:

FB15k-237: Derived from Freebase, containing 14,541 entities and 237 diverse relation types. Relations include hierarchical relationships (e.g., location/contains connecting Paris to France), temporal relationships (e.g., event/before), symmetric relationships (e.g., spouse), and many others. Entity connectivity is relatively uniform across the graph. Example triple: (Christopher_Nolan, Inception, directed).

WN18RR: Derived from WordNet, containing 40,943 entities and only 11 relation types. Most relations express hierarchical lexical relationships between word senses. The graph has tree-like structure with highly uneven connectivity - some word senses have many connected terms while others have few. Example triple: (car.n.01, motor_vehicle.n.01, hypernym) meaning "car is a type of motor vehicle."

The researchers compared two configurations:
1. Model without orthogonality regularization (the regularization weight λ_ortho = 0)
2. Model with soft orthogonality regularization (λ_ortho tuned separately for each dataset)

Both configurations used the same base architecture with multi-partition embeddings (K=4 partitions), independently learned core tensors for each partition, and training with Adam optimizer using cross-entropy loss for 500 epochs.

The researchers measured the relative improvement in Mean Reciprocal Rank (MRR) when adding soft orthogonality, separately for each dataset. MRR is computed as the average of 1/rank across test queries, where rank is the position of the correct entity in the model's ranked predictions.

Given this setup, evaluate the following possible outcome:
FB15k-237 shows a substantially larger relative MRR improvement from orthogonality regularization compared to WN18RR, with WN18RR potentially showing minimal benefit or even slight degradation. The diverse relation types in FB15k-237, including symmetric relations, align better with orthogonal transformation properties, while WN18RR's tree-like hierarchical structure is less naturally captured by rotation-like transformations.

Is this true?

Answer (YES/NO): NO